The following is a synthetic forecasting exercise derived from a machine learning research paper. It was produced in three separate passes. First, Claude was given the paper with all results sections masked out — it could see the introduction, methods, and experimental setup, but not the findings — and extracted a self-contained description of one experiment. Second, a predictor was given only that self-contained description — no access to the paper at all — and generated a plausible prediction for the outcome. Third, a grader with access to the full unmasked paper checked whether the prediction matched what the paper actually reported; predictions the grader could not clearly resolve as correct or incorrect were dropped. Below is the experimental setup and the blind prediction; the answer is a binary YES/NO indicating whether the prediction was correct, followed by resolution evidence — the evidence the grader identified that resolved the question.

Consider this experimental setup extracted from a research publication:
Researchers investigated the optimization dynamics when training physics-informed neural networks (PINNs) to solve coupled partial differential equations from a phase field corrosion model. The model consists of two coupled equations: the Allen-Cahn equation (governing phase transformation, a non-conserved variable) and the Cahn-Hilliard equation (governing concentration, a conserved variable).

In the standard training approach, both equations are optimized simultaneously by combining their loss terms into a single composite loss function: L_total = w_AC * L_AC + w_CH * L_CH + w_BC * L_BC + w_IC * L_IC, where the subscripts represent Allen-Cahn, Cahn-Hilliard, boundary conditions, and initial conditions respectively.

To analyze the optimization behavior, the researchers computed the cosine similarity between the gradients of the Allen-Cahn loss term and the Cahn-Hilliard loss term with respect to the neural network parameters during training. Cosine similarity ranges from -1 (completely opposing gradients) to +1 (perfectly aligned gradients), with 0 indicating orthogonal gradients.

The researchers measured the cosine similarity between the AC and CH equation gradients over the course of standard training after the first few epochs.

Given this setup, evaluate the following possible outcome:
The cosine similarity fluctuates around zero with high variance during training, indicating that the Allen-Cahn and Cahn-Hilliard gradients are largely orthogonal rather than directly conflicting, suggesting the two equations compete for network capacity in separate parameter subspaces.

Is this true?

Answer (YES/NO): NO